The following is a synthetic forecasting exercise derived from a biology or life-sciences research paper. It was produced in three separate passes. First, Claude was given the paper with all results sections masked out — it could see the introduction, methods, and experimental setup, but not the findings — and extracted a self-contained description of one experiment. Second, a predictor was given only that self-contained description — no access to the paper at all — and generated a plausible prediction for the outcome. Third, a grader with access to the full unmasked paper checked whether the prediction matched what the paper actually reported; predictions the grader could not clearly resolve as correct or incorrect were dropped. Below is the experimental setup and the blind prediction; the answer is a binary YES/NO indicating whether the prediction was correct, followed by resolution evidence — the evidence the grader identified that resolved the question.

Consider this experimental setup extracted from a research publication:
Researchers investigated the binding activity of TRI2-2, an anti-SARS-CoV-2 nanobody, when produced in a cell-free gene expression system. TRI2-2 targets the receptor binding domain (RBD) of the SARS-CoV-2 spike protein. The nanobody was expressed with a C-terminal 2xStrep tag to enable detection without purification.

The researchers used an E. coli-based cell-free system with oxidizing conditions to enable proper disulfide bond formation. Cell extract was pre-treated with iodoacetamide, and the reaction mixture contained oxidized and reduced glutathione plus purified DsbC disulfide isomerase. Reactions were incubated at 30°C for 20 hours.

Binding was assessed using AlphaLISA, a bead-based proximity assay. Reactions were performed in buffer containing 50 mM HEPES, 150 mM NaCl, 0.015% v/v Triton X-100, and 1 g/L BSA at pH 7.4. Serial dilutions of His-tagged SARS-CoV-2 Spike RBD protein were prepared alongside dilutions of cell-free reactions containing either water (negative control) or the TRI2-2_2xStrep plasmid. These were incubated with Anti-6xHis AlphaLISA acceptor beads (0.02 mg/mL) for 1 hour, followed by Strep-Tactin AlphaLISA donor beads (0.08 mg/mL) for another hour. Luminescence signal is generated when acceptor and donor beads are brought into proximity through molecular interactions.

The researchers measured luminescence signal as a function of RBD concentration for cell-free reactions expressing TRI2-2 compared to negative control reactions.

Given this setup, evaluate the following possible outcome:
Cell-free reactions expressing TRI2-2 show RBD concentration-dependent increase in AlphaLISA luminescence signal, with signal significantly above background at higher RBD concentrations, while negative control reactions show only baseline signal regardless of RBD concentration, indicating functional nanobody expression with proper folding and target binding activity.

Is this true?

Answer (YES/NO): YES